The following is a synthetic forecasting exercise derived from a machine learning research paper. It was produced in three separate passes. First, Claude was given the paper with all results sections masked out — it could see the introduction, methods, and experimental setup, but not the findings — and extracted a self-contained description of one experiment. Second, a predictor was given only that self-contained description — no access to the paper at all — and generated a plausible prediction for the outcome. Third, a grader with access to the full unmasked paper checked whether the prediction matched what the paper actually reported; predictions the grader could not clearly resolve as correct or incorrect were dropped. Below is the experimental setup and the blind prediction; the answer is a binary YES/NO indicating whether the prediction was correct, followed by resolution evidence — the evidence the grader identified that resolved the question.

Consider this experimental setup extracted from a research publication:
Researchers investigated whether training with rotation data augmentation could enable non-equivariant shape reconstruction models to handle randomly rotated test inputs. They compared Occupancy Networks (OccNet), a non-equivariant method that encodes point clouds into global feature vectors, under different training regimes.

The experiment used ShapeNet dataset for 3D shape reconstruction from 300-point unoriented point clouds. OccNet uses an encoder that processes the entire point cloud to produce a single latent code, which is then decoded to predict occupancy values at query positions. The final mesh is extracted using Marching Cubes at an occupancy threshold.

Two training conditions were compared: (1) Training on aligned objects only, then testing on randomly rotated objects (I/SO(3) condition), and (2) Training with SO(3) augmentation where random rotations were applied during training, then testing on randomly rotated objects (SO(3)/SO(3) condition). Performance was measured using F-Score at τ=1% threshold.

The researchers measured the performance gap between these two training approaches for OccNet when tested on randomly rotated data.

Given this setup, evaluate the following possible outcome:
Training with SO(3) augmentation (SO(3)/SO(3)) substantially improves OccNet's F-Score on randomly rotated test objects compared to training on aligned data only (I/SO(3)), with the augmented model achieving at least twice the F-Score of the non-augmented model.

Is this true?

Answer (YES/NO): NO